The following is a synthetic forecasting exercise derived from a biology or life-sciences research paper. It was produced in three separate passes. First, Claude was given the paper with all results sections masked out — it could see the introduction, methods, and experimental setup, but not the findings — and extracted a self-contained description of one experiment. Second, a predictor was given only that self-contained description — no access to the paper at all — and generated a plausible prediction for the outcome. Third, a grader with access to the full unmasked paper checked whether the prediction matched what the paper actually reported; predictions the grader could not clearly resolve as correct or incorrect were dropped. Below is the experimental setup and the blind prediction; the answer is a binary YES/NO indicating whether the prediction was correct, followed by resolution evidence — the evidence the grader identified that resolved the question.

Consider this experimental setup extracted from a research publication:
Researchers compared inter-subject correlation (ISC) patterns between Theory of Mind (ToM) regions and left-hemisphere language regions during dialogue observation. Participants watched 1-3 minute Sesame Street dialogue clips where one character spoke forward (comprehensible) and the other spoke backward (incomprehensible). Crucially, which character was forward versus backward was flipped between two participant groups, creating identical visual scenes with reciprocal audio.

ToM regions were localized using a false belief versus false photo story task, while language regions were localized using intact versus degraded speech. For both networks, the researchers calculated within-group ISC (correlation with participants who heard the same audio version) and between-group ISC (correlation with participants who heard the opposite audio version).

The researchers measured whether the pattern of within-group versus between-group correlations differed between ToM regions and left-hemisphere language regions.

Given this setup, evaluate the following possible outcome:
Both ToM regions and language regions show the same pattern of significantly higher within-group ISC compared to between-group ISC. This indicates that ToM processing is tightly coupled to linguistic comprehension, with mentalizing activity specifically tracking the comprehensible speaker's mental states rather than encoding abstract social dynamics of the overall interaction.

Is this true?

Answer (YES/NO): NO